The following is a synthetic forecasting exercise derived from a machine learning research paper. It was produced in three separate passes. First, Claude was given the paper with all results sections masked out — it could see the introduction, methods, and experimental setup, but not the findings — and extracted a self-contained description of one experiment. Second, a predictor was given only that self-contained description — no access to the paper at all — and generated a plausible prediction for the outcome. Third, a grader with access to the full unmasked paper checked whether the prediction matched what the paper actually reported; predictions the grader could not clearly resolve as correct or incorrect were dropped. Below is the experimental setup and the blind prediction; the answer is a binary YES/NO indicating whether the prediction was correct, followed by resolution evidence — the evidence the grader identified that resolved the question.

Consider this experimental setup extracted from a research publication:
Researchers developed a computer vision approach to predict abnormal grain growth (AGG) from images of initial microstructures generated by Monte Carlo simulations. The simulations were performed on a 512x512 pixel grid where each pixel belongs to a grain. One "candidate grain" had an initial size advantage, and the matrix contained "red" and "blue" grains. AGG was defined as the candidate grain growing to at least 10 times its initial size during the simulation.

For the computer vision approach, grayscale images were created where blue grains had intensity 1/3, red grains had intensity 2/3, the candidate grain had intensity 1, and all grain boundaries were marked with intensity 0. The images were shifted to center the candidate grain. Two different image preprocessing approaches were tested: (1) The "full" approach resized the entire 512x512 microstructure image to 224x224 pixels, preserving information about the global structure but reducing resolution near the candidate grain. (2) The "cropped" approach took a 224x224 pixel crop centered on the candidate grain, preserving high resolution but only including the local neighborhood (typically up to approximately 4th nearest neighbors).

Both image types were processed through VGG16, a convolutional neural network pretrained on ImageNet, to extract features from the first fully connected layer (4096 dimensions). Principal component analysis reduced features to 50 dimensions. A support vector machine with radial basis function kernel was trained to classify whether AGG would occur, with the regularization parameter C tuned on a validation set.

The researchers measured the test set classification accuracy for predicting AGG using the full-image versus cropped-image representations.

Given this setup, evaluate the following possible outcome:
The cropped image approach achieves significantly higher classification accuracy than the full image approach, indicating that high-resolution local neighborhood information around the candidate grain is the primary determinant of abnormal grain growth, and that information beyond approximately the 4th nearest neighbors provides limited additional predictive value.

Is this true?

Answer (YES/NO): NO